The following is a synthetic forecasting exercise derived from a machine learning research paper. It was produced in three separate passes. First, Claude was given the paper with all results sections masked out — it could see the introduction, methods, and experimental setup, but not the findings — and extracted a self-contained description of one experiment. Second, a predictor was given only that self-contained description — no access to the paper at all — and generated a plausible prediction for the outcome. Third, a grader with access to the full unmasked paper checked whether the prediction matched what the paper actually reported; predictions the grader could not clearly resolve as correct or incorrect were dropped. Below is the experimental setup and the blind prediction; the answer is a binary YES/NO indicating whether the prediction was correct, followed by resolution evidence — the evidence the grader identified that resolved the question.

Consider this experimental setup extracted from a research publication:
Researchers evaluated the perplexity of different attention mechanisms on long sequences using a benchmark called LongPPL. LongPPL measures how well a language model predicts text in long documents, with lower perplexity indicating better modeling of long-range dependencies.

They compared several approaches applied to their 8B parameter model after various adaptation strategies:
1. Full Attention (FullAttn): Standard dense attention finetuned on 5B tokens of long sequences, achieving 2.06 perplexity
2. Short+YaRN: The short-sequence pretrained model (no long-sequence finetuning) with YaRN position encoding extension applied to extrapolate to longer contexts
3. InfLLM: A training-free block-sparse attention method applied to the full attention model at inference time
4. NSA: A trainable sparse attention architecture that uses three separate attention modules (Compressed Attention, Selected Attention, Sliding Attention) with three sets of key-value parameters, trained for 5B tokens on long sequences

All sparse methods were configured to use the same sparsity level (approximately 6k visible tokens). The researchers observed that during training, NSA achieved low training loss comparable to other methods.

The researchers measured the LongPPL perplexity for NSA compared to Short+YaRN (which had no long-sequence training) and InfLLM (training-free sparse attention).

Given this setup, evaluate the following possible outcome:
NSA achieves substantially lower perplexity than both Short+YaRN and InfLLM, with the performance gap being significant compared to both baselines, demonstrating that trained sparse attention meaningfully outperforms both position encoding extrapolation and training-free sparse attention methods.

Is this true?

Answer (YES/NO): NO